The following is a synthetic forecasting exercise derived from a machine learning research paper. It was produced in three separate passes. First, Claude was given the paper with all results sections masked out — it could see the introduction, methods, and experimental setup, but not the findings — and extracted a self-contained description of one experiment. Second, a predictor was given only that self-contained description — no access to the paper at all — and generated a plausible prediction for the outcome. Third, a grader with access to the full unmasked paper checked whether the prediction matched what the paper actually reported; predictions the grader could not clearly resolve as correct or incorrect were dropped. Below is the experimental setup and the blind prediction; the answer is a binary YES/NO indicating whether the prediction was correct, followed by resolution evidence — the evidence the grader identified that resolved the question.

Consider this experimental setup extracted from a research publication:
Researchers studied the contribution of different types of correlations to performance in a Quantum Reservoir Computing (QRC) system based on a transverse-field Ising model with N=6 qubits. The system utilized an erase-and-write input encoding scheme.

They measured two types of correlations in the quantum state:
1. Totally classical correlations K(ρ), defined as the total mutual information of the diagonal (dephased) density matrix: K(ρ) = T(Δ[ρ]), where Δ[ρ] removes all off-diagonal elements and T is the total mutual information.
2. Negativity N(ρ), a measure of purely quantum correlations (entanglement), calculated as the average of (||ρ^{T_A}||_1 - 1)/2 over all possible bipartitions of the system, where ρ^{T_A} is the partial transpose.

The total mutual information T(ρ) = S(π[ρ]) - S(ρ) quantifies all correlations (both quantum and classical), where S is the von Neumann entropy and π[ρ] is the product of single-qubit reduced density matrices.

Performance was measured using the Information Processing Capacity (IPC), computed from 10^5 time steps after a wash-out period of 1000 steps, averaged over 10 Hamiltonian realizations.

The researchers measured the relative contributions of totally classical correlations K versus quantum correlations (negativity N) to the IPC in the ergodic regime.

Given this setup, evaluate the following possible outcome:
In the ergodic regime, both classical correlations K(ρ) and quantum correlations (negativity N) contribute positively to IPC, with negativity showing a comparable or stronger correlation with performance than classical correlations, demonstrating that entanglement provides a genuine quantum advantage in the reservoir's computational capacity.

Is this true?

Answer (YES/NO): NO